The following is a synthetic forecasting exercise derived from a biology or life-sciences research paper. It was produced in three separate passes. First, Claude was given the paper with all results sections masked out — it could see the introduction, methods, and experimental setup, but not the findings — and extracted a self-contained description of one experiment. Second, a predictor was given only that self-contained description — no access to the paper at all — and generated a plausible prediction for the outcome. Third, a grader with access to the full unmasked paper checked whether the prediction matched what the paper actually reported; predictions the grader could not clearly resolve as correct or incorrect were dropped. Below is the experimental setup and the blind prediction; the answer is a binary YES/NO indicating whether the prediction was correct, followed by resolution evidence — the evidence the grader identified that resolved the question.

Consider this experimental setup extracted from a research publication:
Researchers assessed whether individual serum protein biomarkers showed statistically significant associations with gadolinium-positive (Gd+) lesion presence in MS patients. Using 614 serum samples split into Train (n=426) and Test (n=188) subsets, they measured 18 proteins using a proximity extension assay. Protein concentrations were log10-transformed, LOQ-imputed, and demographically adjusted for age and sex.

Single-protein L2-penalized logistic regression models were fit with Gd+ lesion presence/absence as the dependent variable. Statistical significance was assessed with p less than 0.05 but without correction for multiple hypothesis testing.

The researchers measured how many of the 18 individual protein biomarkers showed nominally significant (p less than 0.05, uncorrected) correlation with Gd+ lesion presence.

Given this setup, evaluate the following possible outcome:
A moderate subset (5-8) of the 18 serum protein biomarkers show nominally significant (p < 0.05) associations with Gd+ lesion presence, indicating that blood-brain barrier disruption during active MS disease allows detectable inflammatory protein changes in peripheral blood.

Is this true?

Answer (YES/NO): YES